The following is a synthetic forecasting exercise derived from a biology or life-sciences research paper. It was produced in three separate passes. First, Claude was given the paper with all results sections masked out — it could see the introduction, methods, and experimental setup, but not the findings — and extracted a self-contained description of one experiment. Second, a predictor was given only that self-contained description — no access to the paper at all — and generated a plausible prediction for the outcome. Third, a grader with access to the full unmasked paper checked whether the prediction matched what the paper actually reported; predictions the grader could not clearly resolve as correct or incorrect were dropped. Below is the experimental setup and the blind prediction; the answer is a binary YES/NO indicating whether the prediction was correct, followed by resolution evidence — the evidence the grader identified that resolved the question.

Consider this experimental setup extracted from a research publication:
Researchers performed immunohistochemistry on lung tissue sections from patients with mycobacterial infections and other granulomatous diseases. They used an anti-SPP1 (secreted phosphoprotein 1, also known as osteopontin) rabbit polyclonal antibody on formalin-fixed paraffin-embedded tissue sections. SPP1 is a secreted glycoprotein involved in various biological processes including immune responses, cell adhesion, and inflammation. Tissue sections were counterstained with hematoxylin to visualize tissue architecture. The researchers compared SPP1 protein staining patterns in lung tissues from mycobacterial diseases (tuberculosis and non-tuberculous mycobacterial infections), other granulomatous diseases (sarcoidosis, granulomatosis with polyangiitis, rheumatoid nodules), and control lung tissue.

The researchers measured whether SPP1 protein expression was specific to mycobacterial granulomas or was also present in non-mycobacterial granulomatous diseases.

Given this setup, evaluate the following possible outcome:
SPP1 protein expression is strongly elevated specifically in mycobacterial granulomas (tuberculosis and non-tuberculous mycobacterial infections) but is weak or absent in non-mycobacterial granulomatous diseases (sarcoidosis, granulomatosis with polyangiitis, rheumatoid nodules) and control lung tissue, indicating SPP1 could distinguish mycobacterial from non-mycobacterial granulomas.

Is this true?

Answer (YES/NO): NO